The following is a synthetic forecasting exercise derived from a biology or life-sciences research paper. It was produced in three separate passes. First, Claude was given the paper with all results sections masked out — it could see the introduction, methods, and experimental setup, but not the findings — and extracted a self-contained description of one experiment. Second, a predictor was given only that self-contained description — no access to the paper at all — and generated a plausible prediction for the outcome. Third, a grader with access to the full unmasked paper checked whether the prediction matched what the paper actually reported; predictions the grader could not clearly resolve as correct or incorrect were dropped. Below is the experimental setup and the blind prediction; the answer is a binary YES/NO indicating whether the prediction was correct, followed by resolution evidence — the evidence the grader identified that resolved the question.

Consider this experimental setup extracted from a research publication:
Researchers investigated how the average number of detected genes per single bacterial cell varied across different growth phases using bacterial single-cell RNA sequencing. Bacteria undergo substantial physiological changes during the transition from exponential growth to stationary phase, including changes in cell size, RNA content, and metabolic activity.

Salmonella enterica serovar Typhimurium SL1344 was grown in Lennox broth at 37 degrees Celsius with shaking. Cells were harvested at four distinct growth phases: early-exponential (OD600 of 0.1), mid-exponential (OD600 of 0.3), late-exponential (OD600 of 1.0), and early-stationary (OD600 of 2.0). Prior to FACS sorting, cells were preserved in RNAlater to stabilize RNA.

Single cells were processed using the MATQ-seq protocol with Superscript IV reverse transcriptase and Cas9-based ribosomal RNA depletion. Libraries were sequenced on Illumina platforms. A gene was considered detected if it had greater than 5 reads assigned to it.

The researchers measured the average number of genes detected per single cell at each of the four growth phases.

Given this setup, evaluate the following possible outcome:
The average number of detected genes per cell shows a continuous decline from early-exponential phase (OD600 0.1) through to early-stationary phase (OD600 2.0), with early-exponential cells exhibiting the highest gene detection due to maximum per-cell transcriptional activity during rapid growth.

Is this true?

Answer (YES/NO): NO